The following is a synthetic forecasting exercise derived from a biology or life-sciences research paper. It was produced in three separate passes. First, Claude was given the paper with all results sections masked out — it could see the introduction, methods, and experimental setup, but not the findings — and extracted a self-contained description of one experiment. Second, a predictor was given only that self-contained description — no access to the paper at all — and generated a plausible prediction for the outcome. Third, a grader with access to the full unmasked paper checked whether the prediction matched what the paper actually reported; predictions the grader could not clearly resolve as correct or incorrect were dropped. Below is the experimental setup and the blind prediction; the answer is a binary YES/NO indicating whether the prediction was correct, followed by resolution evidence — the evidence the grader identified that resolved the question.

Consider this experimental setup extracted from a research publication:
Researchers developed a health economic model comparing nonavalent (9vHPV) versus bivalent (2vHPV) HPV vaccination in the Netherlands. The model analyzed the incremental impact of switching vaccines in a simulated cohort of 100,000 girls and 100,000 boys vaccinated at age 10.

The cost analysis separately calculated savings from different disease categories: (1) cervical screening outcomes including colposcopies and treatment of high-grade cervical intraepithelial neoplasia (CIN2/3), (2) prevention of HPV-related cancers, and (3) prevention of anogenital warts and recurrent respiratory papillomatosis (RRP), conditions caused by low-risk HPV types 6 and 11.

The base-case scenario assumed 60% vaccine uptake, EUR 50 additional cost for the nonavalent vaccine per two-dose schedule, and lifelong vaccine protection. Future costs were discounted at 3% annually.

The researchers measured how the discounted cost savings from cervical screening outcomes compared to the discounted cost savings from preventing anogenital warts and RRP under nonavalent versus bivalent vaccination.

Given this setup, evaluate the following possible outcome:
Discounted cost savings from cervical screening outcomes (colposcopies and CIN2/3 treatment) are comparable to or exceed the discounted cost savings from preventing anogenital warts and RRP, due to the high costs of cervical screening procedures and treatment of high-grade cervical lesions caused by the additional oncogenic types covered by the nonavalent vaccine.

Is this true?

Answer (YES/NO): YES